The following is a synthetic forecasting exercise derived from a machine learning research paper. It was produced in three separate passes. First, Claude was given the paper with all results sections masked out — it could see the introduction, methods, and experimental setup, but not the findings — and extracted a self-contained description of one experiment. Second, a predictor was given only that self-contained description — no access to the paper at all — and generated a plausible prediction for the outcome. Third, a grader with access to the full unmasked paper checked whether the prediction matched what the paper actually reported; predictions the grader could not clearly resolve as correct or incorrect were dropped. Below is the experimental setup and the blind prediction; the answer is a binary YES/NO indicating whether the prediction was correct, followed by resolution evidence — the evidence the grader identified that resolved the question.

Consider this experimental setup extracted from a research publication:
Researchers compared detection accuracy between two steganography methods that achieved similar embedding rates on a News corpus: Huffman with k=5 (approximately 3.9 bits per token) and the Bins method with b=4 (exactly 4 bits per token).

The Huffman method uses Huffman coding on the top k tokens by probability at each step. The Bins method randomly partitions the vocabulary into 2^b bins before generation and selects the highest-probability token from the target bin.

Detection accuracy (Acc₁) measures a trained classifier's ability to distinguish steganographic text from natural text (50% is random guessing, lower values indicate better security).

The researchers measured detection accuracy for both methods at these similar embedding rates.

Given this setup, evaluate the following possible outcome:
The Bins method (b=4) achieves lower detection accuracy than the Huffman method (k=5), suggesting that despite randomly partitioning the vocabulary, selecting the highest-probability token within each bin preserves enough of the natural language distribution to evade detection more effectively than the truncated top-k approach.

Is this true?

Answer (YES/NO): NO